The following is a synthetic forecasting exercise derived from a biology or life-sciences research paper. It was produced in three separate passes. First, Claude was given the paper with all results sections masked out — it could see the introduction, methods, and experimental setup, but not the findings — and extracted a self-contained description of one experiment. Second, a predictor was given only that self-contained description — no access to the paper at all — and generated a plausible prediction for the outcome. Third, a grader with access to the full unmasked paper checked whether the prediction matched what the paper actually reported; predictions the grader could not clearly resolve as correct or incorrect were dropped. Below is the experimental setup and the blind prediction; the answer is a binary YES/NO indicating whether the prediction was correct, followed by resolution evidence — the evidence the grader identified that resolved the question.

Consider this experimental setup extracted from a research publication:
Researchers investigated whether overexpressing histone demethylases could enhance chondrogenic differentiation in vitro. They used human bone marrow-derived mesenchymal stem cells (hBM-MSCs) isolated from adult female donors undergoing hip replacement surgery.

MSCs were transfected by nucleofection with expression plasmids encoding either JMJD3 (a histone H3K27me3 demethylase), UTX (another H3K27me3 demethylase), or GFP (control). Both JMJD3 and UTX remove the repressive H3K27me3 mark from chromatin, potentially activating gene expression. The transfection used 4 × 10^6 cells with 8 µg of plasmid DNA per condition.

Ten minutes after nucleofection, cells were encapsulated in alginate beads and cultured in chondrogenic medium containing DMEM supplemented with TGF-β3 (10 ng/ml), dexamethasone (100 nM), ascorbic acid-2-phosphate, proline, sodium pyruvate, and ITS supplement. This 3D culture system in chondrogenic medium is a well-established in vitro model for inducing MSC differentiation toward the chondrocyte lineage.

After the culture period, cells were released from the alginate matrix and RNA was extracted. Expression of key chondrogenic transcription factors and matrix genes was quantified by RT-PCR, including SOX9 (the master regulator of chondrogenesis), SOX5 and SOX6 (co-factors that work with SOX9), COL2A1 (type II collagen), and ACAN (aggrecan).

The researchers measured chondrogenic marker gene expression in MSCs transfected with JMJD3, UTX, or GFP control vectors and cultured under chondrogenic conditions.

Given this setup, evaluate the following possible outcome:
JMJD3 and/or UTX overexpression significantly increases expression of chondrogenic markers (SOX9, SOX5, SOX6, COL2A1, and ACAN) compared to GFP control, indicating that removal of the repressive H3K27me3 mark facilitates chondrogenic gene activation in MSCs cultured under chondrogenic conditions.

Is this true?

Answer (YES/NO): NO